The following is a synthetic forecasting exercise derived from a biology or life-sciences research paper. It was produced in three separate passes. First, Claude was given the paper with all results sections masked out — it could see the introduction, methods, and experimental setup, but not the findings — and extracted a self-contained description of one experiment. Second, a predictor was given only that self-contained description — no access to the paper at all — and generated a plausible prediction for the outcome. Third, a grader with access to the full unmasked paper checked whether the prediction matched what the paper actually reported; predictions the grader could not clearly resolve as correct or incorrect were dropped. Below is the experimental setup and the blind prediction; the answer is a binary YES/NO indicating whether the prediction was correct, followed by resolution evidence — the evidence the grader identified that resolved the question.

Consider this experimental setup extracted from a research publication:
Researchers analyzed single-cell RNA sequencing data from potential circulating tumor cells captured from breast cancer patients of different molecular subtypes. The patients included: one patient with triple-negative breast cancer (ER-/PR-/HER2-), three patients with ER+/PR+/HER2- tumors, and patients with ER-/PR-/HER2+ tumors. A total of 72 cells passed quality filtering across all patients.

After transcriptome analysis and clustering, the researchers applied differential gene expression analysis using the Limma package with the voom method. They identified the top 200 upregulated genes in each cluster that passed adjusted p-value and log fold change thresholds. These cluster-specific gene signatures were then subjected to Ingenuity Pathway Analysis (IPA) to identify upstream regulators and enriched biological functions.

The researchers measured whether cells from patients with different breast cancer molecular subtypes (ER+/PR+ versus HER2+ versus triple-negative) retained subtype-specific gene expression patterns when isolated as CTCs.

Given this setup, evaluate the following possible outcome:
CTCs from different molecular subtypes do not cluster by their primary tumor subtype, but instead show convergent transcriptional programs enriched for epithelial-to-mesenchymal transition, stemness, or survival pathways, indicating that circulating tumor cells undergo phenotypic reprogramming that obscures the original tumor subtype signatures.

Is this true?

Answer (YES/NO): NO